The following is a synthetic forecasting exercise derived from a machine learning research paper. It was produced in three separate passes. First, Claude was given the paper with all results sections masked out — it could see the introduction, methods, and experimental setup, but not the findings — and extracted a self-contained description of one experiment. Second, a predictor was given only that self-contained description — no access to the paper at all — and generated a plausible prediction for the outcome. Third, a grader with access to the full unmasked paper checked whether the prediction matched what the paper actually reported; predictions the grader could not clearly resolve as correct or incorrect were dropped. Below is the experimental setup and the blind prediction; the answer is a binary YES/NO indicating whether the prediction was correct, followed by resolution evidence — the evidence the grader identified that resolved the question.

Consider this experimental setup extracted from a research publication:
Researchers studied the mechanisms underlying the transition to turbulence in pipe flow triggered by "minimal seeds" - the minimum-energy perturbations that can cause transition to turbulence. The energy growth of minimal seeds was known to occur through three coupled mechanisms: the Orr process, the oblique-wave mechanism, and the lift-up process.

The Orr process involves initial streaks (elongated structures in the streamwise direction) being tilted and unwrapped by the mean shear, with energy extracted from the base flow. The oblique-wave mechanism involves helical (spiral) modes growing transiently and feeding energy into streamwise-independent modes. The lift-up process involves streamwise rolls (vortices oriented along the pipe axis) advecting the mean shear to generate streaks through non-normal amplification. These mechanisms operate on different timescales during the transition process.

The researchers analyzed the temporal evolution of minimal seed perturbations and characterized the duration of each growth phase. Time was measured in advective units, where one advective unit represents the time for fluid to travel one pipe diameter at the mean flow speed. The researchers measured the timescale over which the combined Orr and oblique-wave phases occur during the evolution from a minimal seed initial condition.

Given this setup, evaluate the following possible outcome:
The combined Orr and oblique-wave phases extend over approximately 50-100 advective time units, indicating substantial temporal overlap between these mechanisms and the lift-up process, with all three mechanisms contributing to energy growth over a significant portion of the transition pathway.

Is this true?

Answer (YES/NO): NO